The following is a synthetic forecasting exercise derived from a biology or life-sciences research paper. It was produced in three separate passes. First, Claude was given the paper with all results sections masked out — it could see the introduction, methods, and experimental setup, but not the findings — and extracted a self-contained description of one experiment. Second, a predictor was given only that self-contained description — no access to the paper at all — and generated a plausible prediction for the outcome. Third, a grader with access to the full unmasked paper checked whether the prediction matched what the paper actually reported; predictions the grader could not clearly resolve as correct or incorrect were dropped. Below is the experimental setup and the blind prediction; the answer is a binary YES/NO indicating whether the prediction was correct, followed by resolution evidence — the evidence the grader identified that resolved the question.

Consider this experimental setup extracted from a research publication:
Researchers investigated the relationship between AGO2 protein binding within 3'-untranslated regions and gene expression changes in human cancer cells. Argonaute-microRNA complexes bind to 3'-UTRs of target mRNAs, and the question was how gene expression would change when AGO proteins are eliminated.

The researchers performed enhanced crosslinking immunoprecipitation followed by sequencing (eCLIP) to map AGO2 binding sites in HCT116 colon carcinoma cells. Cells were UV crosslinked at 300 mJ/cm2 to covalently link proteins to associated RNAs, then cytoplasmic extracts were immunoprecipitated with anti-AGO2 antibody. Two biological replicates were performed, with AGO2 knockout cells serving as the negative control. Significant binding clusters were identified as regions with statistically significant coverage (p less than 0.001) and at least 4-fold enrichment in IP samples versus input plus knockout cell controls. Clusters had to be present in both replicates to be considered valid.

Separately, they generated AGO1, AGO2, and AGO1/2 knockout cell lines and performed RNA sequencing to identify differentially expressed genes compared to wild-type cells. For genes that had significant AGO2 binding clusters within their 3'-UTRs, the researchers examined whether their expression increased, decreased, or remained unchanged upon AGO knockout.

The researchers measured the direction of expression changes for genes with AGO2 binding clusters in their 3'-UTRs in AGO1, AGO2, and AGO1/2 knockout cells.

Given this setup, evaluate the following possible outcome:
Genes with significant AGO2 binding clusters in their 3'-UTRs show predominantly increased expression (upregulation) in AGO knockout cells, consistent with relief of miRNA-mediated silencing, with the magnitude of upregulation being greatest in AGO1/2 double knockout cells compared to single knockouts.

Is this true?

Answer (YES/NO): NO